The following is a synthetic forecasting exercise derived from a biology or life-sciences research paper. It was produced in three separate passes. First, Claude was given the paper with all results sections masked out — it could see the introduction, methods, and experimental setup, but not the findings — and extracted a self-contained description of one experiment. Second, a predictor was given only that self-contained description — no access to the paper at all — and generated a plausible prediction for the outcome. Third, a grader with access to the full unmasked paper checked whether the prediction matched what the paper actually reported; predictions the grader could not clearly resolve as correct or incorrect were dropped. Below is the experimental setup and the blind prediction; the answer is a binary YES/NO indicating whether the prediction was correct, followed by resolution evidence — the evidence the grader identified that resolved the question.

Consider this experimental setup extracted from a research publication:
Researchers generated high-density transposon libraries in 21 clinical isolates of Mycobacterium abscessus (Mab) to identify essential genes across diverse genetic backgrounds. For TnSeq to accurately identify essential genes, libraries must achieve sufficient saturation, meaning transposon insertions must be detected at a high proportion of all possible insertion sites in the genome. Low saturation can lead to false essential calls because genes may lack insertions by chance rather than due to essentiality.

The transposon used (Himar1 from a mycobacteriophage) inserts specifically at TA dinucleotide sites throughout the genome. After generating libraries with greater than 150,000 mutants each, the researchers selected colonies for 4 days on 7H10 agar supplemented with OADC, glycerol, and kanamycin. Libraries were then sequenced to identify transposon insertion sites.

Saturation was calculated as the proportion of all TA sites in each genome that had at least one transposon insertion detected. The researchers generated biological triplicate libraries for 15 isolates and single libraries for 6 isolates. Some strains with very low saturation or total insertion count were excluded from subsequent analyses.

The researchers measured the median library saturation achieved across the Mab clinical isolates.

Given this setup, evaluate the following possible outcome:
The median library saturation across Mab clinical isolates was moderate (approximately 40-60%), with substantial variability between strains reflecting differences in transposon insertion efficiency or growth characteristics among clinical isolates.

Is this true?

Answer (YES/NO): YES